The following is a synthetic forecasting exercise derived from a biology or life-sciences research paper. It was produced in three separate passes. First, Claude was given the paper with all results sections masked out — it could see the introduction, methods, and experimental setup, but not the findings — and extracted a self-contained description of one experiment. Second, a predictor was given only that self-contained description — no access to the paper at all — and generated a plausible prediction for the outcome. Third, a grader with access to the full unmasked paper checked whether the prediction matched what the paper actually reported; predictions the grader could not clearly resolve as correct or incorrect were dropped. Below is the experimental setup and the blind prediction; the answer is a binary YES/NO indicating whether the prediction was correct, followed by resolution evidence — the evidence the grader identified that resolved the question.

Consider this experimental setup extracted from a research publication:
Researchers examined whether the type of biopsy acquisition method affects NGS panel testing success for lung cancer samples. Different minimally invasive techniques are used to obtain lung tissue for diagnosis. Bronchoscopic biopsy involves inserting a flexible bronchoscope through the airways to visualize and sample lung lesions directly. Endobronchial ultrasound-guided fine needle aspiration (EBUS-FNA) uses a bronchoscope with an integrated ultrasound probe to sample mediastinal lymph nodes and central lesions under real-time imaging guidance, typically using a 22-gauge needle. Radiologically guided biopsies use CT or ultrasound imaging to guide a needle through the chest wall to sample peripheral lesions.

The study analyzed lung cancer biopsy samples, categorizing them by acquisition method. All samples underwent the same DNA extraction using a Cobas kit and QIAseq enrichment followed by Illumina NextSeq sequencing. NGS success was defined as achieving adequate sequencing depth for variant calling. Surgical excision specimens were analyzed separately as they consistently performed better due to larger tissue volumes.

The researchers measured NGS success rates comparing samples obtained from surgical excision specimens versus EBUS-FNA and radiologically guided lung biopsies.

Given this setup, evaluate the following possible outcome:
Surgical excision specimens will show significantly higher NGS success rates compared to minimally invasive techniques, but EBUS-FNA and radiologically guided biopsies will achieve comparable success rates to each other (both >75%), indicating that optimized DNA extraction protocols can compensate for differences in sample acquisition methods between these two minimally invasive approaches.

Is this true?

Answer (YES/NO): NO